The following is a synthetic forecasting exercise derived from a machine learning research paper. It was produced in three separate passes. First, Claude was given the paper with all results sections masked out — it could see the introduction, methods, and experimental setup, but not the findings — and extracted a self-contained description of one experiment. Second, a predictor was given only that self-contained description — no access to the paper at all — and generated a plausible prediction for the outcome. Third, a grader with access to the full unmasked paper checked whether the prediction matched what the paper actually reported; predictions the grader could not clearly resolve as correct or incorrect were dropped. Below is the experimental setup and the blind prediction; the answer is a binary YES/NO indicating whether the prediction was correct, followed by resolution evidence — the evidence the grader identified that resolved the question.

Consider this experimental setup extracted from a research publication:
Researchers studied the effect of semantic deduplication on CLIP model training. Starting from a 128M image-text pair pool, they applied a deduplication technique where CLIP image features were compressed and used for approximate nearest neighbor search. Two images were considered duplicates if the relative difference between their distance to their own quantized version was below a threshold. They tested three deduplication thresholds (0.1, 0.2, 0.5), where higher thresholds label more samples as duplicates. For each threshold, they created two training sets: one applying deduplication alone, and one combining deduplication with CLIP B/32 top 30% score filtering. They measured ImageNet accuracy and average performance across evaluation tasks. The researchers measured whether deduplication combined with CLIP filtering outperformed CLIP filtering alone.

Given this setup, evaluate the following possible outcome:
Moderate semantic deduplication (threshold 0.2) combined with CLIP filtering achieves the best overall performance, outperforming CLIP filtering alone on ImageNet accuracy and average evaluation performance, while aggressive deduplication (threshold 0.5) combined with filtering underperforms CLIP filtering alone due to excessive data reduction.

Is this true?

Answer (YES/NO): NO